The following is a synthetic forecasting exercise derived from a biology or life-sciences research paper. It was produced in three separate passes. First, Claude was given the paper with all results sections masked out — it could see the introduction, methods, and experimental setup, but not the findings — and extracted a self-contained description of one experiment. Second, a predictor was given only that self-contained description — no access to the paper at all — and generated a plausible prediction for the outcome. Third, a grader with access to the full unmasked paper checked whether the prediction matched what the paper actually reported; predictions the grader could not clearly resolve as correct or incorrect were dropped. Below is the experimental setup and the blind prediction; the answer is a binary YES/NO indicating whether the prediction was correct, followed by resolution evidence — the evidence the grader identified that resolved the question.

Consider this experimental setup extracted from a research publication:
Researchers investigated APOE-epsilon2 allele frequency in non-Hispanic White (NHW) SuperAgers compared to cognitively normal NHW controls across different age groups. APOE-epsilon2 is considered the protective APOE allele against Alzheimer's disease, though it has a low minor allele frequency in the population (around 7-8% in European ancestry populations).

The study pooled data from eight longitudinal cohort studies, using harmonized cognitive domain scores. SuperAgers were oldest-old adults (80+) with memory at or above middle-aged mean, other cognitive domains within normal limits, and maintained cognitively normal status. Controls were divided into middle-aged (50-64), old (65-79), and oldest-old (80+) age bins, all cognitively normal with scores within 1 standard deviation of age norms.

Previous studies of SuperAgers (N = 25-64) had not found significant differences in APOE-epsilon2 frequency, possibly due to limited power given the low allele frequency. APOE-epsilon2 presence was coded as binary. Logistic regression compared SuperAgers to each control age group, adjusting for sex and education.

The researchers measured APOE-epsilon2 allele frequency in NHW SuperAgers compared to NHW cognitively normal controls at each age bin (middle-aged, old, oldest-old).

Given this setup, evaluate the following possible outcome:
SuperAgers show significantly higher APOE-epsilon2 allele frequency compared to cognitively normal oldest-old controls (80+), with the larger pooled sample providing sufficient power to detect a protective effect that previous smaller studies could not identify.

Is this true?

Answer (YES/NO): YES